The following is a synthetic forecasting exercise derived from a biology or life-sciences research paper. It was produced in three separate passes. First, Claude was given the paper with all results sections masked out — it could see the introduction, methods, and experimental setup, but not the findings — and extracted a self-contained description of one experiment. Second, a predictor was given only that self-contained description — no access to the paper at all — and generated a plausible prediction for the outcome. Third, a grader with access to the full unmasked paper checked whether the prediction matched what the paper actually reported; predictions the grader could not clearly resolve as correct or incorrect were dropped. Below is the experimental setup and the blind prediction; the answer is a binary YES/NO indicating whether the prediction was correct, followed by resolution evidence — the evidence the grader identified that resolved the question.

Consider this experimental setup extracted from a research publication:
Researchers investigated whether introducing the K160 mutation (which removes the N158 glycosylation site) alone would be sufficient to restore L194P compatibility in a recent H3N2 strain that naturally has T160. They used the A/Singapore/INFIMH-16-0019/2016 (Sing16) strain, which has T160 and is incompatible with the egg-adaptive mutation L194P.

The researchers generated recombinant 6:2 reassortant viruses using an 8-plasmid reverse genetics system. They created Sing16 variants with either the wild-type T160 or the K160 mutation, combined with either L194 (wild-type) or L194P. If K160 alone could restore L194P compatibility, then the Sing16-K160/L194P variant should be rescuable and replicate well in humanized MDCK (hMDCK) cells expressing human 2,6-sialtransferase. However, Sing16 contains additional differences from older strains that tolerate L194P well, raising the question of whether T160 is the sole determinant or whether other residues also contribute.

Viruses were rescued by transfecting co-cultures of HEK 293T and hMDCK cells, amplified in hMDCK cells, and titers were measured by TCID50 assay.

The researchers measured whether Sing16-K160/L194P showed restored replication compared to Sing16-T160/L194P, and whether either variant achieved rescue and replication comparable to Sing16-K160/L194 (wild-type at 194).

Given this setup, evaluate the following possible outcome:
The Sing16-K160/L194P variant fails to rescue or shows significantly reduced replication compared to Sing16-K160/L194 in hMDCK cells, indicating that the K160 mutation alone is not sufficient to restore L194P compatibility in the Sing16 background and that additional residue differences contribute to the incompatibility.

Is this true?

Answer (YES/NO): NO